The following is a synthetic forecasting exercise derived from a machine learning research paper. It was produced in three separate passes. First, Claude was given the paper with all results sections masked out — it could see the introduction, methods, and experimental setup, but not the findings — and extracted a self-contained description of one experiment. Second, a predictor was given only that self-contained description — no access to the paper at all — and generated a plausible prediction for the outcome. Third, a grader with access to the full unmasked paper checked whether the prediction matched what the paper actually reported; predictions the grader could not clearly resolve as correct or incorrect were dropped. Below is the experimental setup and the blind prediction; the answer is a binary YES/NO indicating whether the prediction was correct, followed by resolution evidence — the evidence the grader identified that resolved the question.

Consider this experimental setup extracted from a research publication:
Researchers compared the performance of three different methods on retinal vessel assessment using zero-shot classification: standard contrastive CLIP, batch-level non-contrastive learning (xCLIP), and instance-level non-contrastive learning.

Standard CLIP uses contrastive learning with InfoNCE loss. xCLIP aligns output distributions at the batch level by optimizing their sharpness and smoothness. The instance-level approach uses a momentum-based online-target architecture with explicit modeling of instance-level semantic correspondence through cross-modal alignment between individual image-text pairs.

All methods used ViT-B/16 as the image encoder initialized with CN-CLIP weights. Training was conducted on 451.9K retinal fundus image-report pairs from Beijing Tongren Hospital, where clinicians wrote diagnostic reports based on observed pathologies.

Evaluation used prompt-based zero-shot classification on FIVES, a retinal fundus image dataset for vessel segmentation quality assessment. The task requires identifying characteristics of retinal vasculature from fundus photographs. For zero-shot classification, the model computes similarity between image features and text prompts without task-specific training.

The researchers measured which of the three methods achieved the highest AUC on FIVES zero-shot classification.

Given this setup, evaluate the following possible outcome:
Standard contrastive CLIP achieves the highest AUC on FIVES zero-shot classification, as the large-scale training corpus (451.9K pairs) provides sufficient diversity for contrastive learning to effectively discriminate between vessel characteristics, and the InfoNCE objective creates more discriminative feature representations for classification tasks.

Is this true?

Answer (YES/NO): NO